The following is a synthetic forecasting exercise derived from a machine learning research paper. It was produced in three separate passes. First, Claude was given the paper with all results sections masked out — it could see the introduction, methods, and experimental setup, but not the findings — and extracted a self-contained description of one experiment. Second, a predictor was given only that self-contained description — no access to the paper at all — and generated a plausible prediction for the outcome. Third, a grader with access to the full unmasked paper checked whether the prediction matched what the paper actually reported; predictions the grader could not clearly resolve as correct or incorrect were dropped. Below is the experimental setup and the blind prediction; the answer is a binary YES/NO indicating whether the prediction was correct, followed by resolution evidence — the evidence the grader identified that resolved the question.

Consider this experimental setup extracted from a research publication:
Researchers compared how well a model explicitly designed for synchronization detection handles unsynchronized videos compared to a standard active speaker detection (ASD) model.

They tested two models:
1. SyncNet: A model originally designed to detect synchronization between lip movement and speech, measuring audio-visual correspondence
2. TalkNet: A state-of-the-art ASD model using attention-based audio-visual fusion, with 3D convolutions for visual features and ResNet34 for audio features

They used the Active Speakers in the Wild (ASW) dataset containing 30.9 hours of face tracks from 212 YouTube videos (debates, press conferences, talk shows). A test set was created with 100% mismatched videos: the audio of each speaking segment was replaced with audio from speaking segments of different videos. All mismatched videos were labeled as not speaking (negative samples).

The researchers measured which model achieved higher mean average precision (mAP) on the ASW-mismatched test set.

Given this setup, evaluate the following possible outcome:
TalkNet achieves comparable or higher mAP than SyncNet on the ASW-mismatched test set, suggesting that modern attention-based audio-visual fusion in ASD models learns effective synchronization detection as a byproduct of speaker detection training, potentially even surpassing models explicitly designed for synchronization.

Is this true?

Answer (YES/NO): NO